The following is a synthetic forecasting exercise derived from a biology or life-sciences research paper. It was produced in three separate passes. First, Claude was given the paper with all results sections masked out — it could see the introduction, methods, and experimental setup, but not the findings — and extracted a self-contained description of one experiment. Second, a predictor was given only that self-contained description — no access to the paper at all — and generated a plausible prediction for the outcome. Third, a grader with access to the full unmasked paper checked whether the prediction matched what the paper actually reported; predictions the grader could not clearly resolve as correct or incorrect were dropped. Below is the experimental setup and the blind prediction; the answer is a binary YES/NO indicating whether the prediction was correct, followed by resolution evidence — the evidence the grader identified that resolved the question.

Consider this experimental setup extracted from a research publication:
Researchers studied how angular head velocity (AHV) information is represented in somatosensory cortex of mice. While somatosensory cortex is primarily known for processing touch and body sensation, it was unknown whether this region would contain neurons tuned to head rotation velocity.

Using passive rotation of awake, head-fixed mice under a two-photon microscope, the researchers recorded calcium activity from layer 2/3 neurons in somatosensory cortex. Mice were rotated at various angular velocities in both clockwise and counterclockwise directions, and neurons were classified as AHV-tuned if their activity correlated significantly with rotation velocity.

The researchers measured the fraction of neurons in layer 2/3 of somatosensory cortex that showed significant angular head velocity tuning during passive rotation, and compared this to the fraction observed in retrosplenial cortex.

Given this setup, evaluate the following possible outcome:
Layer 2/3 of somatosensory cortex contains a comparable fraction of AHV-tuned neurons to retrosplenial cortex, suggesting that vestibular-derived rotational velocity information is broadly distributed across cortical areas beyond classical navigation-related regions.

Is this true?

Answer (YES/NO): NO